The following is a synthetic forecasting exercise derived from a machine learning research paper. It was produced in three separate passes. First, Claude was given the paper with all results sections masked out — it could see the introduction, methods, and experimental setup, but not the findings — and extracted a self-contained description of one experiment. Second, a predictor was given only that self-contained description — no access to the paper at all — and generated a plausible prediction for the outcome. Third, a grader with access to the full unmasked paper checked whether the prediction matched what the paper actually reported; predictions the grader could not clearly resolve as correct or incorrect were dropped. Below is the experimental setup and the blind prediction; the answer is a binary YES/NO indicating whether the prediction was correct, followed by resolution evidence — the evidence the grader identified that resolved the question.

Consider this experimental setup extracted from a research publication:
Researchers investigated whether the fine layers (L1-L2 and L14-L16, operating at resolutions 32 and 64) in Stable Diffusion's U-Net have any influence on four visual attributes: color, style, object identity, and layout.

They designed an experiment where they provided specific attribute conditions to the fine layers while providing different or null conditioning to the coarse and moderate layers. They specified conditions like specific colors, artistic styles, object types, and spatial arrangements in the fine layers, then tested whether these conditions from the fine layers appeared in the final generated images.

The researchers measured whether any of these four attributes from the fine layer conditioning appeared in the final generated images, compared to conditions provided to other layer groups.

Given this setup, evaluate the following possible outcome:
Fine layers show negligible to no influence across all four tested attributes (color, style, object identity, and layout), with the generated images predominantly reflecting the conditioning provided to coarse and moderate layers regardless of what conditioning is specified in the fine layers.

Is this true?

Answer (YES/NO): YES